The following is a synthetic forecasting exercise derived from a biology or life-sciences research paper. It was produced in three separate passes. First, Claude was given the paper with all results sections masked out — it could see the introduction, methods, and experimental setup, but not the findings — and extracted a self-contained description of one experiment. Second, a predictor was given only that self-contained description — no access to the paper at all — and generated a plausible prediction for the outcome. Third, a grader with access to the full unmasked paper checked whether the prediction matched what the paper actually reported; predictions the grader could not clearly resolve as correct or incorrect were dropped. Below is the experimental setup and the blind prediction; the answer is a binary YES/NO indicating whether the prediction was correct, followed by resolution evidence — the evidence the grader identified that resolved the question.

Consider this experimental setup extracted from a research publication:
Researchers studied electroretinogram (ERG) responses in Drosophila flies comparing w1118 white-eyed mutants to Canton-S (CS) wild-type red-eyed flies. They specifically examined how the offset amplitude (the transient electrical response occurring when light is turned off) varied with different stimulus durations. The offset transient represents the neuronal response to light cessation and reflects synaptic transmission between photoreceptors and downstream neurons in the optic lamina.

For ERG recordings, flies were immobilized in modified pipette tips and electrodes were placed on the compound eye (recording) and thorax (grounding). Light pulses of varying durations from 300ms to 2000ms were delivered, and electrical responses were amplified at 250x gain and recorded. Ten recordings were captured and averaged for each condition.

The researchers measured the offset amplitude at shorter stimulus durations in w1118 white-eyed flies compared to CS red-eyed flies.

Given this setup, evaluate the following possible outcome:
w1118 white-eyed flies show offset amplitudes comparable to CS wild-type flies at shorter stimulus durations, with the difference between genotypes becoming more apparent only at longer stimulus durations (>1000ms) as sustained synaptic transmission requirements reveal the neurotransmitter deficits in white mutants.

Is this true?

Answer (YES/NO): NO